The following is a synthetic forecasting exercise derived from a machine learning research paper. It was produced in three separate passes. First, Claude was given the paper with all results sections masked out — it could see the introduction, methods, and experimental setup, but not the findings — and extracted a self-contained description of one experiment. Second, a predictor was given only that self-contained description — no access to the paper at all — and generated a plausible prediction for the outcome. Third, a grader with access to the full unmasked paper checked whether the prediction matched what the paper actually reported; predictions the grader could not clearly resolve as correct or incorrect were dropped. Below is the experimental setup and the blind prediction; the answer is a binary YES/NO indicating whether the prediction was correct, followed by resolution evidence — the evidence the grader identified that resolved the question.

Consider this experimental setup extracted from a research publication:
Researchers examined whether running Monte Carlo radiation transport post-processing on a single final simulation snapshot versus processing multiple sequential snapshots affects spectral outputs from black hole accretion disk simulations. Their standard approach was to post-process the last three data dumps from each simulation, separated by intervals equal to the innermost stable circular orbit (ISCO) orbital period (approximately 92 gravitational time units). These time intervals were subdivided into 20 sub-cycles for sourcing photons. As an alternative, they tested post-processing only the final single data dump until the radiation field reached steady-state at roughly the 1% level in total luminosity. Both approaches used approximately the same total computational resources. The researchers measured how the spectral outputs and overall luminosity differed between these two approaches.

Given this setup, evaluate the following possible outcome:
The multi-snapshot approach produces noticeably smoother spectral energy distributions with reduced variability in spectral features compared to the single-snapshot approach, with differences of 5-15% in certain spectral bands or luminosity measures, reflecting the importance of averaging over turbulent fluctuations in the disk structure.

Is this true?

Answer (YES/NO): NO